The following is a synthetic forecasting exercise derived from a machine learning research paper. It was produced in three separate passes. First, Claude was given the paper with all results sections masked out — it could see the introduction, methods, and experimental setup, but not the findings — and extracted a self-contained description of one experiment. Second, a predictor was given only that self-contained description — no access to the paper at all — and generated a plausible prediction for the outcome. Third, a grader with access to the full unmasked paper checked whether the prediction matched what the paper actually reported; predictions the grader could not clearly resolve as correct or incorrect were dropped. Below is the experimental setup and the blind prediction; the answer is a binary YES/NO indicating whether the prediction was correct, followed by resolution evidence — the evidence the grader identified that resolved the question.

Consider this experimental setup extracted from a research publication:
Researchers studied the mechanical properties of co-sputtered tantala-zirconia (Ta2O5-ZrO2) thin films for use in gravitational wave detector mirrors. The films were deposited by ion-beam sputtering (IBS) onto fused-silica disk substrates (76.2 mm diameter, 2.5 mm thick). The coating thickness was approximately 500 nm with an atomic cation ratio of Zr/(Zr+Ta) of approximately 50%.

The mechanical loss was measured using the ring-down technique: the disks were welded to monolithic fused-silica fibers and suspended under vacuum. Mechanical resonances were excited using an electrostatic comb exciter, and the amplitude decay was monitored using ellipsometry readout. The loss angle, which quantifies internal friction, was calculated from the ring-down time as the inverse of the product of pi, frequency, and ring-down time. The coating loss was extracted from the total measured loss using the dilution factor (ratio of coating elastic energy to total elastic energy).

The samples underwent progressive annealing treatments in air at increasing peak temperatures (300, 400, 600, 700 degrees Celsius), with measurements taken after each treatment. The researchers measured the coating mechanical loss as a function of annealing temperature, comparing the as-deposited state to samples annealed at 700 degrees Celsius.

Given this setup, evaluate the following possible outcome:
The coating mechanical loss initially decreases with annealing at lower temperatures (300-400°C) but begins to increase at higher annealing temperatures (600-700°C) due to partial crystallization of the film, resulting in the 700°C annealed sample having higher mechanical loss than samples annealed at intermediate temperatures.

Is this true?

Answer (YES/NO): NO